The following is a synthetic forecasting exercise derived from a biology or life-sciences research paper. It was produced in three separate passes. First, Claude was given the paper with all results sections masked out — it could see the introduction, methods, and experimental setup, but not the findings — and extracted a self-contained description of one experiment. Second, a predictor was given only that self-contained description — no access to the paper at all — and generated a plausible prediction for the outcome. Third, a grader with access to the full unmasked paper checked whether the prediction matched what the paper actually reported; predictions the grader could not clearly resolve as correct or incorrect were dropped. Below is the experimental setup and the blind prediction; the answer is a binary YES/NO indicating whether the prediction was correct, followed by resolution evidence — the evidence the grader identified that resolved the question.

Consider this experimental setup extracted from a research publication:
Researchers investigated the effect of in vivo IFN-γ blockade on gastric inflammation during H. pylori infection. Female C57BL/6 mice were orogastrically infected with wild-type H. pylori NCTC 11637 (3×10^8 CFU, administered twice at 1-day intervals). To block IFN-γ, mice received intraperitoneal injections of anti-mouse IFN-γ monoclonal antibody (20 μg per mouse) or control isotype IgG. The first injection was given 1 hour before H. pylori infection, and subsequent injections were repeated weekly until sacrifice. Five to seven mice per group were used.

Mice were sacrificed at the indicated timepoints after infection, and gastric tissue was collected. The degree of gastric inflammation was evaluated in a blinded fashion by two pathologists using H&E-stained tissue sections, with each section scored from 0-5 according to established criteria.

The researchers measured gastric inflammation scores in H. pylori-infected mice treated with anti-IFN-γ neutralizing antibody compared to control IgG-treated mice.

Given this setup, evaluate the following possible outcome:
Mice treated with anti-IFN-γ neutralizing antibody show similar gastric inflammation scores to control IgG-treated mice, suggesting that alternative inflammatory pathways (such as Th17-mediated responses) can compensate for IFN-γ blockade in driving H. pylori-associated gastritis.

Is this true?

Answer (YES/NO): NO